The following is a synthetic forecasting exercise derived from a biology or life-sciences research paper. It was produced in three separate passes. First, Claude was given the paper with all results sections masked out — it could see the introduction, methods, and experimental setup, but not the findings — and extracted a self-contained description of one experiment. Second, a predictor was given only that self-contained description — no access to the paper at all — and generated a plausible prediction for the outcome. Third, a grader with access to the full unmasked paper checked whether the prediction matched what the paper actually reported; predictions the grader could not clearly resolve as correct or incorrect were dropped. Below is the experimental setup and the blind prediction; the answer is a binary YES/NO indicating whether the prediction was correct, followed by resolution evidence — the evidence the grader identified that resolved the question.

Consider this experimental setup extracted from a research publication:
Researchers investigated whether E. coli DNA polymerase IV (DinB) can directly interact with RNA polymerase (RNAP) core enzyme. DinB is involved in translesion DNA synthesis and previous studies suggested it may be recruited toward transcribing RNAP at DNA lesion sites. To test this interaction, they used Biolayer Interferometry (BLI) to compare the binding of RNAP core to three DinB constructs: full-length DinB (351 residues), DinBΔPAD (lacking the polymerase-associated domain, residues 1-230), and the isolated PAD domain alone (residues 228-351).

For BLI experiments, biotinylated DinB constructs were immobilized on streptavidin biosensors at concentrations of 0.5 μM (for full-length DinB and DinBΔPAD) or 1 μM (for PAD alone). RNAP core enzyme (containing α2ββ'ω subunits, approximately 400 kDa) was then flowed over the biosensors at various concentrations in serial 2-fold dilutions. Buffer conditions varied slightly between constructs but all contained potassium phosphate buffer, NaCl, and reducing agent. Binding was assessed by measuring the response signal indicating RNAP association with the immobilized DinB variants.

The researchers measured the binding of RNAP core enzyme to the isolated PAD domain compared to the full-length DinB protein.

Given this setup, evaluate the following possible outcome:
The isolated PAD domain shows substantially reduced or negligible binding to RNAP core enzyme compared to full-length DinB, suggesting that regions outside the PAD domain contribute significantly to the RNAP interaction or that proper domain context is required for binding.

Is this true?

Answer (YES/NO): YES